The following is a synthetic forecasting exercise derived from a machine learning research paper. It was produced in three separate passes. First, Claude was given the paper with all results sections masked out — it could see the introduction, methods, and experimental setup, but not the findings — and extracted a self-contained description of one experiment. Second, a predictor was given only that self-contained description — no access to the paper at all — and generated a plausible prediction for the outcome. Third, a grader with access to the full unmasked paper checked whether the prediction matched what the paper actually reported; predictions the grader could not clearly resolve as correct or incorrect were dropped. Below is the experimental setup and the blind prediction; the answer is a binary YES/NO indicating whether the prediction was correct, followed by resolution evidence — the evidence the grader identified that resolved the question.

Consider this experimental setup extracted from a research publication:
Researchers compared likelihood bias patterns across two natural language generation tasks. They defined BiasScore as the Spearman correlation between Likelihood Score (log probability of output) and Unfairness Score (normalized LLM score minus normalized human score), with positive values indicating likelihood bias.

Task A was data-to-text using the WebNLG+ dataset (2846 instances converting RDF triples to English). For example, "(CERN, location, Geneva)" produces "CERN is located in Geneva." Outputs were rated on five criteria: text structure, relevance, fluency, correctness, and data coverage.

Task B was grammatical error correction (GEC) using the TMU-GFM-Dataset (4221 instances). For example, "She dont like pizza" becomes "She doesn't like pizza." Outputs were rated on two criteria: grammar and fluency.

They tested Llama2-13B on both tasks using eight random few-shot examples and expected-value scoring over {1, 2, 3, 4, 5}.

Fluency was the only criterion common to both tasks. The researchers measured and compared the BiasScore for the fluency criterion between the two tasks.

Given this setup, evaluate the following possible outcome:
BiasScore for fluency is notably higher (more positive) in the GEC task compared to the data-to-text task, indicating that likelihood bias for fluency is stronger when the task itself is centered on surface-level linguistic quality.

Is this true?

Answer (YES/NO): NO